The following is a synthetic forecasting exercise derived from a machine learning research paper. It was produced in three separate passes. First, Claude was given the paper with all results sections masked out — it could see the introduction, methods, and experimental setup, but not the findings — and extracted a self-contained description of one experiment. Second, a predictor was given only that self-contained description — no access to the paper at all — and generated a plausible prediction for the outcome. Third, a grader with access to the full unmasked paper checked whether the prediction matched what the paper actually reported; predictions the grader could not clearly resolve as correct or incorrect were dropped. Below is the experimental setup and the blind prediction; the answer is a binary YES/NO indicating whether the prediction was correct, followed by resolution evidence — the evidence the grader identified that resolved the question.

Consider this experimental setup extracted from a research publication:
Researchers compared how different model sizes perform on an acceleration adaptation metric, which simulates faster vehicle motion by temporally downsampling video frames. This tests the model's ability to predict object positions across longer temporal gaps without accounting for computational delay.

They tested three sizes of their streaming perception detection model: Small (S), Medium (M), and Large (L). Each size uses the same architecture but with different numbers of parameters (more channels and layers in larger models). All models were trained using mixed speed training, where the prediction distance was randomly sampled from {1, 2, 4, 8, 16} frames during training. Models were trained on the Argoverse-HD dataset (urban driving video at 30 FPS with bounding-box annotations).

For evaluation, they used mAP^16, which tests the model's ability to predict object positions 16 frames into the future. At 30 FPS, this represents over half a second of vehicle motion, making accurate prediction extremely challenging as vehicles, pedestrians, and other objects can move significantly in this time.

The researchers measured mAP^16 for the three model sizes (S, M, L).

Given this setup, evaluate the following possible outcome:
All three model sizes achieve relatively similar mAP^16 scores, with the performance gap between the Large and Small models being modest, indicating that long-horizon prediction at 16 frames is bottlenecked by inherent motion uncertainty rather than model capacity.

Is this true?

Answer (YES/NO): NO